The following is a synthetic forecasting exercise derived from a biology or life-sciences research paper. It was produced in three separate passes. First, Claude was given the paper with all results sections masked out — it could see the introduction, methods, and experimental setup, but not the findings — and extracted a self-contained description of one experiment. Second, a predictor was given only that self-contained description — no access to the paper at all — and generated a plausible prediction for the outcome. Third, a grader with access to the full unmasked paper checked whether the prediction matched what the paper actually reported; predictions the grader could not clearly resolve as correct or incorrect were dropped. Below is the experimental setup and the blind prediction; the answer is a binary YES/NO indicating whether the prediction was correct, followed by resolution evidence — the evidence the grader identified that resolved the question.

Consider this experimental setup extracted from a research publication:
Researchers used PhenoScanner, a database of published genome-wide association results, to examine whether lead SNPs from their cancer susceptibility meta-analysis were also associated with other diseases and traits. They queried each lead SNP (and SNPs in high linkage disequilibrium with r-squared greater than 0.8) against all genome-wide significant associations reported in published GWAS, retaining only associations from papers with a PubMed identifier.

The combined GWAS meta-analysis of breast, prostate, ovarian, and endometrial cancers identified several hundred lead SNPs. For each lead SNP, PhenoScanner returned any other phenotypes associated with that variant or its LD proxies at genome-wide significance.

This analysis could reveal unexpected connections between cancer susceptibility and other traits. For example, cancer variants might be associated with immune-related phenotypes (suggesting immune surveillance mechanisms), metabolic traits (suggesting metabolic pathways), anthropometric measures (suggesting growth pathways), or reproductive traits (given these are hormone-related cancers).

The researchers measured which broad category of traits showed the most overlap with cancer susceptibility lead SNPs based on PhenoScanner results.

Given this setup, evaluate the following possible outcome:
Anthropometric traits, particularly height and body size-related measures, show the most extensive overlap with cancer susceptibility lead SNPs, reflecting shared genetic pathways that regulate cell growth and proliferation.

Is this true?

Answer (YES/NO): NO